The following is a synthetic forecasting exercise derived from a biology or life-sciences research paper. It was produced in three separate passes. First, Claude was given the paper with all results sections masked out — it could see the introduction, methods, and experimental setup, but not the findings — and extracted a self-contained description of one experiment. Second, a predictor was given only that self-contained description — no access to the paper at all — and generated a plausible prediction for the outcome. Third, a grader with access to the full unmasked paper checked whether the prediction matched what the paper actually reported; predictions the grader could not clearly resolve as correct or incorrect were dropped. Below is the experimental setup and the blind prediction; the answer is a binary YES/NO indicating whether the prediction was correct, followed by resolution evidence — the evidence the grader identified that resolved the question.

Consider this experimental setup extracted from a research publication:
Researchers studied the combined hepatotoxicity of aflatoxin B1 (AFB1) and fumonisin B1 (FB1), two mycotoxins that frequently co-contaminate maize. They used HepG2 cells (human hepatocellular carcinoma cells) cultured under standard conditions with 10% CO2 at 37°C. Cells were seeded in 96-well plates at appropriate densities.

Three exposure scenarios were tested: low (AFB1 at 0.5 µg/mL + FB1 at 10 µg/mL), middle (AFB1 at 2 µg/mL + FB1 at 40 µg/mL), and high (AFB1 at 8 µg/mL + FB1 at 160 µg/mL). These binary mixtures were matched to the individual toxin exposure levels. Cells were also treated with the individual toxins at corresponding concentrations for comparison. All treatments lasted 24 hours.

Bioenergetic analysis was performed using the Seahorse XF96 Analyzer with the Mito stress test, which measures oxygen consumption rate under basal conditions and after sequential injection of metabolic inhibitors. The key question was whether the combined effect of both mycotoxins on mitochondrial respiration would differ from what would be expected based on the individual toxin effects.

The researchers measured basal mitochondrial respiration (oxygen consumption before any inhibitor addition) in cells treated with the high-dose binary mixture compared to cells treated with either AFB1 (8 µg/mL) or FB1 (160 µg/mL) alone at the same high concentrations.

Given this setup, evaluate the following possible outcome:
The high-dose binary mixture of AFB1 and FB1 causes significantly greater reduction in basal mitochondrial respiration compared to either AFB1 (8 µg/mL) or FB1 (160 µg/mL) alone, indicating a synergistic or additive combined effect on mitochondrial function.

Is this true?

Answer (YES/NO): YES